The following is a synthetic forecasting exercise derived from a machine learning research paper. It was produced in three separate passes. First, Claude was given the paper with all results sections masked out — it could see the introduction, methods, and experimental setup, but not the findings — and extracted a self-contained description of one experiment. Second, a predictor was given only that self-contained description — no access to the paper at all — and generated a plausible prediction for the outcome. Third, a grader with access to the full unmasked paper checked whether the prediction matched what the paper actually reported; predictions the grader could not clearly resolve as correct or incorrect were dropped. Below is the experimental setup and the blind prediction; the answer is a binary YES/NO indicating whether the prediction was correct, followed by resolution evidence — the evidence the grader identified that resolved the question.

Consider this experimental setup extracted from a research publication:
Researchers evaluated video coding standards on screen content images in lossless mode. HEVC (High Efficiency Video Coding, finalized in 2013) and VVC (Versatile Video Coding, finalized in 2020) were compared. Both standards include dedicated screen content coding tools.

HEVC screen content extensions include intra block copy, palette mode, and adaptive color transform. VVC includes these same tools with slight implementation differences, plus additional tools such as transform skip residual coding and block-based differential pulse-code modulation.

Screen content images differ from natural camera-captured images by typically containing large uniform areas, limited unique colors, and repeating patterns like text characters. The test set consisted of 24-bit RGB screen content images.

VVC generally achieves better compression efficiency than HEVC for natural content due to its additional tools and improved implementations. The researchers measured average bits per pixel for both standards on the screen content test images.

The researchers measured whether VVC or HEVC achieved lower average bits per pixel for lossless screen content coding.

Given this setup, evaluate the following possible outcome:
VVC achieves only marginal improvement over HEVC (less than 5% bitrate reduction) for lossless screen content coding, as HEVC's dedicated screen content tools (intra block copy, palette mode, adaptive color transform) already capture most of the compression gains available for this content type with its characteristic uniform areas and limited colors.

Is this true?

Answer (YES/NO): NO